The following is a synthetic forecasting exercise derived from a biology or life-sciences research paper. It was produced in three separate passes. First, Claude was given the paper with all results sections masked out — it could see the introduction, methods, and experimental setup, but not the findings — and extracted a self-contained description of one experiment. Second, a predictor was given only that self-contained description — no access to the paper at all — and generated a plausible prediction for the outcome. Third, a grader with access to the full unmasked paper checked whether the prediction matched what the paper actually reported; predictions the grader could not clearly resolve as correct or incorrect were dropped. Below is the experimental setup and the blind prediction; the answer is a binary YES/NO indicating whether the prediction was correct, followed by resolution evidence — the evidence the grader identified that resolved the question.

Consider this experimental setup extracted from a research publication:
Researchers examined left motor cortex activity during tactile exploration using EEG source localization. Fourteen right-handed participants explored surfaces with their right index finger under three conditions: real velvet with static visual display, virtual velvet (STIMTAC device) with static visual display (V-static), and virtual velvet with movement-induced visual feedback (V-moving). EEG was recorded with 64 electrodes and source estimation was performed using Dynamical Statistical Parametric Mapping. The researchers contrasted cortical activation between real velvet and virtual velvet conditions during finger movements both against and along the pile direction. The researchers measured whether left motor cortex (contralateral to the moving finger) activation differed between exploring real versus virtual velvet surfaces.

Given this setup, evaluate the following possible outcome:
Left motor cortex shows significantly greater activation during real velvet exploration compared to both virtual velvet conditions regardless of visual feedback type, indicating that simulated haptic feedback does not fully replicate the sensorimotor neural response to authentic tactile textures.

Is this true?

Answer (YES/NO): NO